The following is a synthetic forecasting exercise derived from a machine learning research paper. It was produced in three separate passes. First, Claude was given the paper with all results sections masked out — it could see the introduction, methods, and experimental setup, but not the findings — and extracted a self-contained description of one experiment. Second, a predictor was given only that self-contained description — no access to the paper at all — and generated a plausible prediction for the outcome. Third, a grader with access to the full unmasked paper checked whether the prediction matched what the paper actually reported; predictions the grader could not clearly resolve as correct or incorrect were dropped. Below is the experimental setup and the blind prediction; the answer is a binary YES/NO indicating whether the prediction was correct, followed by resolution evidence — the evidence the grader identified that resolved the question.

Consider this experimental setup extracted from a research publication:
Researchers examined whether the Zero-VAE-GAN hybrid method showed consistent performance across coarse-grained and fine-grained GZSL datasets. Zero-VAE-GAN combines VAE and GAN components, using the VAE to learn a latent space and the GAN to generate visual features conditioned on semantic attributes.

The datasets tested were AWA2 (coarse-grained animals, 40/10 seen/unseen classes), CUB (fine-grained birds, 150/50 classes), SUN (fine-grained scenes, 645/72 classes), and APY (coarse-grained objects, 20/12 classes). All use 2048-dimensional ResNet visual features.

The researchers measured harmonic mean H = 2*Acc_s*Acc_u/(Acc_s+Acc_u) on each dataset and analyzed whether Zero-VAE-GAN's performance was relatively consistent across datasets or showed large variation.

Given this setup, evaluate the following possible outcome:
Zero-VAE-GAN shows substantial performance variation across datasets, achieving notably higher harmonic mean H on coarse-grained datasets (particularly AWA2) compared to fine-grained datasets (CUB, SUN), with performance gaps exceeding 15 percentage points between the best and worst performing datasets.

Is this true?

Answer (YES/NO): NO